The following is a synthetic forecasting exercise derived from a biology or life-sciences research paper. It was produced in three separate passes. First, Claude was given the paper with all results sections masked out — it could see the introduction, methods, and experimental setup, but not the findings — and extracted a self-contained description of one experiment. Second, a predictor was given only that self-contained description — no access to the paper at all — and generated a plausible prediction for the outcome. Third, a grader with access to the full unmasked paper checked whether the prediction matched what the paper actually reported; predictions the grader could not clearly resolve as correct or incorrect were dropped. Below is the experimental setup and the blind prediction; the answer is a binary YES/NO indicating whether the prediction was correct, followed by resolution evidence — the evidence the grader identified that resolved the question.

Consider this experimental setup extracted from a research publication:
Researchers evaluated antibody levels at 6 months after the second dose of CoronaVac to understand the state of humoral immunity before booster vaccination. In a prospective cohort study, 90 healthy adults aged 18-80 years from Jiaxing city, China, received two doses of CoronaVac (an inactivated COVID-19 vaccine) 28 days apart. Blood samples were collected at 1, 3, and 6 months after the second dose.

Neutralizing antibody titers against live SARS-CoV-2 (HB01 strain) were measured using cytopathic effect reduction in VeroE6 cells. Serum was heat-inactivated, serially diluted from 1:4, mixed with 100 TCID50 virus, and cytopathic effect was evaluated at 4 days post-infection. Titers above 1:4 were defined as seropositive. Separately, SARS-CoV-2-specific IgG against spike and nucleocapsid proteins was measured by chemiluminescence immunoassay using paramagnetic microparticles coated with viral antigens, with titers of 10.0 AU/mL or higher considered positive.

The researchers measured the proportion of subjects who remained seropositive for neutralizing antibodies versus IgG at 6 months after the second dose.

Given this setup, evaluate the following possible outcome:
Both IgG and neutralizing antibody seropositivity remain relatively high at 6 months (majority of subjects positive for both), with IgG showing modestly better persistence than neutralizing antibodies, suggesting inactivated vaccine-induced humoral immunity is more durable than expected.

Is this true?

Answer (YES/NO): NO